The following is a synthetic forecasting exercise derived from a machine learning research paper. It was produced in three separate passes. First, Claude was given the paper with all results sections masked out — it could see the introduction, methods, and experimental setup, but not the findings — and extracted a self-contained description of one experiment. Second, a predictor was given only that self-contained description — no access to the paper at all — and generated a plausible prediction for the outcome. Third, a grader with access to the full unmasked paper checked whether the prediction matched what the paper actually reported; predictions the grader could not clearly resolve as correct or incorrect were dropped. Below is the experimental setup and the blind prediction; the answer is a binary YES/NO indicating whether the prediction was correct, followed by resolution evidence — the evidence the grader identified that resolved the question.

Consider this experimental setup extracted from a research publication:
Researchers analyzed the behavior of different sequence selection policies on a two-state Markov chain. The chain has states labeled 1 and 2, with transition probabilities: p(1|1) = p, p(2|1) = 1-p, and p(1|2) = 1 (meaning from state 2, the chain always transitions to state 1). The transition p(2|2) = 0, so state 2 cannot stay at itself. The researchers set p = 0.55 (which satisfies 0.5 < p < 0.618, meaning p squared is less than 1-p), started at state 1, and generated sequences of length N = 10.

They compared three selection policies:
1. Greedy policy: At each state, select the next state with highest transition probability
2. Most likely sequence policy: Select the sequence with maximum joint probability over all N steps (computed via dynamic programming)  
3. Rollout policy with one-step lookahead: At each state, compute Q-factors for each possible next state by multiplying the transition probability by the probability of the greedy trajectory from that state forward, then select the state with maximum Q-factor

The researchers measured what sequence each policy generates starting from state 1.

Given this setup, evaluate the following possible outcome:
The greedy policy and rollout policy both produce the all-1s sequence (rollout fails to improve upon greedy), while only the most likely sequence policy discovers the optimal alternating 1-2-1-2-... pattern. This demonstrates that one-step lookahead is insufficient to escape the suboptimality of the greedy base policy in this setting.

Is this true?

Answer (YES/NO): NO